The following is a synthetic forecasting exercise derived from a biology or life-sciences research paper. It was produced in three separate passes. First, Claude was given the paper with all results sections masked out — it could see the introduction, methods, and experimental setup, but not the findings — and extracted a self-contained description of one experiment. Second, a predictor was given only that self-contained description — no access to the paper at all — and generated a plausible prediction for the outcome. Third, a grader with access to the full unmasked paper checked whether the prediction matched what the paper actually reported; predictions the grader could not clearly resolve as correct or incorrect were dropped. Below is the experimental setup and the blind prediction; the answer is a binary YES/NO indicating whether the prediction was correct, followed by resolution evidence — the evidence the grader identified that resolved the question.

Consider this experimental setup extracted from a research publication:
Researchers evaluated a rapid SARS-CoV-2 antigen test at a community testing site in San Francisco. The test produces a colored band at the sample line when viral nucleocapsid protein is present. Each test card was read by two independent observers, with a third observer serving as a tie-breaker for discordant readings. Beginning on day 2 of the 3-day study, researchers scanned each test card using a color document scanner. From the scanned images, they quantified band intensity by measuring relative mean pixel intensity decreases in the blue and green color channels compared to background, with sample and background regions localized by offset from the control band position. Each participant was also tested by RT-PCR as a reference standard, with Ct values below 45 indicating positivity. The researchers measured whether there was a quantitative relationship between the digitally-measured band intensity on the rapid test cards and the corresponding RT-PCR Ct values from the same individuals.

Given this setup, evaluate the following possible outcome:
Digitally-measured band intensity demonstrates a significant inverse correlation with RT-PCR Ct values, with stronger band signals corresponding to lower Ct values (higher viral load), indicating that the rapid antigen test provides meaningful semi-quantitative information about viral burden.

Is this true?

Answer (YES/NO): YES